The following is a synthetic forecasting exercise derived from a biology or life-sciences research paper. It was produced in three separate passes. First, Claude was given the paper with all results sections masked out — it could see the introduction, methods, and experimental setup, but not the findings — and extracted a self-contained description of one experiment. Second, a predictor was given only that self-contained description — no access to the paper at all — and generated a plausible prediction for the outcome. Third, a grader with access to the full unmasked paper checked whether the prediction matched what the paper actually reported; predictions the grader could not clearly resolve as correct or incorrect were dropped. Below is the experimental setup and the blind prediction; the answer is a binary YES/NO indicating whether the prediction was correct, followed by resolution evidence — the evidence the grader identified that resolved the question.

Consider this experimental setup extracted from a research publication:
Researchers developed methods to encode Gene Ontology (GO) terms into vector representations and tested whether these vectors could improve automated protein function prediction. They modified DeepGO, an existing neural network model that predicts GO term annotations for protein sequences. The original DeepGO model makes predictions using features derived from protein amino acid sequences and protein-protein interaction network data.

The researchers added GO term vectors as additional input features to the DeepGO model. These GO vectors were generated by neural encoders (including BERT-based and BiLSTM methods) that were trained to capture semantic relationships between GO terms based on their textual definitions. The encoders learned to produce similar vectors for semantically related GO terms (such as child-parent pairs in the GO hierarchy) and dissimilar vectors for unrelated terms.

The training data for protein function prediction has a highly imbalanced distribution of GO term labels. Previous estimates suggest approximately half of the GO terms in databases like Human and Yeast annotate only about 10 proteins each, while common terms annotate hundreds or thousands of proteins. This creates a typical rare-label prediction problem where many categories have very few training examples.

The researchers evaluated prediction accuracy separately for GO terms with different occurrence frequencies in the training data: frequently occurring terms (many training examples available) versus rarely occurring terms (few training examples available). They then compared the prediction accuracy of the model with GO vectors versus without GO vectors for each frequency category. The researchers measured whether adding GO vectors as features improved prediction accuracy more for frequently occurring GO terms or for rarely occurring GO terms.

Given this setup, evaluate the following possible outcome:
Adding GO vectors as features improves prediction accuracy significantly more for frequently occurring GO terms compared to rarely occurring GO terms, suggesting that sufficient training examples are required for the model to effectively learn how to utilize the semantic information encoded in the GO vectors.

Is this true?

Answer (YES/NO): NO